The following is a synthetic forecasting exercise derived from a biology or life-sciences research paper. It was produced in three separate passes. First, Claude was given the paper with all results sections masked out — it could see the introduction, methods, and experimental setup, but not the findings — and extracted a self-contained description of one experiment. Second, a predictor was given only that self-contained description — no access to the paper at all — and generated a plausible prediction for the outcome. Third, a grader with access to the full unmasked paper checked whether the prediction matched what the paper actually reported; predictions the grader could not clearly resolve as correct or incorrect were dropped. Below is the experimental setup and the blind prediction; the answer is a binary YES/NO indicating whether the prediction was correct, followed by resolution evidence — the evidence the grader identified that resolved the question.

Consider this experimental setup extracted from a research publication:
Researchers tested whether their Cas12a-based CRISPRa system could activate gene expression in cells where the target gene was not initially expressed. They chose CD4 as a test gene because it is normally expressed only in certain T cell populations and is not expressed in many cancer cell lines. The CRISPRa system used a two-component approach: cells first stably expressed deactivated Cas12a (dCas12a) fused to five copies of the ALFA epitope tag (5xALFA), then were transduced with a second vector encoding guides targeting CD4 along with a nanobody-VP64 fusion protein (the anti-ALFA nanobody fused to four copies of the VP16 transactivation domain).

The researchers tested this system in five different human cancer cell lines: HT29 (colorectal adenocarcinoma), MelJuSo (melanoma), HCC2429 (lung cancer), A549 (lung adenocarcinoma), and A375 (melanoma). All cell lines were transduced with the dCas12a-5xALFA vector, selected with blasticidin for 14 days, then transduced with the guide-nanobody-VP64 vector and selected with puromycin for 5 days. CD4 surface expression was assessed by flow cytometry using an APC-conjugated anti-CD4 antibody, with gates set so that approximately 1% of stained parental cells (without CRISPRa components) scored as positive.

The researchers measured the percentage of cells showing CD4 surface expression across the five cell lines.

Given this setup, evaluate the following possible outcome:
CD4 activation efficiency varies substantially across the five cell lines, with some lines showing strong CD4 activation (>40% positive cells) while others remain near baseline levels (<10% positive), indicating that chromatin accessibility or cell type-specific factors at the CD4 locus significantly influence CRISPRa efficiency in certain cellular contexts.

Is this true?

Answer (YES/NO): NO